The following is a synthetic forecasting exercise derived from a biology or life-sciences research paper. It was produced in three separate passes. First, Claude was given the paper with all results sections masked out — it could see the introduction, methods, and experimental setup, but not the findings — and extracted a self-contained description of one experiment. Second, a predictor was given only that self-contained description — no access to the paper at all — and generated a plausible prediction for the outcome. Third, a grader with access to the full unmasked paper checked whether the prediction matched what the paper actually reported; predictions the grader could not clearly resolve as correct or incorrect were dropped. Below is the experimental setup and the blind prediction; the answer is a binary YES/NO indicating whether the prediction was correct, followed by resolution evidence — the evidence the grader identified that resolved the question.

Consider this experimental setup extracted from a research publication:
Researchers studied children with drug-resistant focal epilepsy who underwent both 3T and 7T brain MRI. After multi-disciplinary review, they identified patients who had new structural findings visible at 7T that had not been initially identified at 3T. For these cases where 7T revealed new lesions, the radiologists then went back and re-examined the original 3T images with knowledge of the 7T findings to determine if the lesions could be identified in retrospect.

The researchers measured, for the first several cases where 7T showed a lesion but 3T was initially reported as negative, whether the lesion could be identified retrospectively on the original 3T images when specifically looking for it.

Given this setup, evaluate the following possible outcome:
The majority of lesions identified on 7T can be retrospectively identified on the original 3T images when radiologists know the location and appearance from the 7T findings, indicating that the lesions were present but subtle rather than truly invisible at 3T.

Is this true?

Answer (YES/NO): YES